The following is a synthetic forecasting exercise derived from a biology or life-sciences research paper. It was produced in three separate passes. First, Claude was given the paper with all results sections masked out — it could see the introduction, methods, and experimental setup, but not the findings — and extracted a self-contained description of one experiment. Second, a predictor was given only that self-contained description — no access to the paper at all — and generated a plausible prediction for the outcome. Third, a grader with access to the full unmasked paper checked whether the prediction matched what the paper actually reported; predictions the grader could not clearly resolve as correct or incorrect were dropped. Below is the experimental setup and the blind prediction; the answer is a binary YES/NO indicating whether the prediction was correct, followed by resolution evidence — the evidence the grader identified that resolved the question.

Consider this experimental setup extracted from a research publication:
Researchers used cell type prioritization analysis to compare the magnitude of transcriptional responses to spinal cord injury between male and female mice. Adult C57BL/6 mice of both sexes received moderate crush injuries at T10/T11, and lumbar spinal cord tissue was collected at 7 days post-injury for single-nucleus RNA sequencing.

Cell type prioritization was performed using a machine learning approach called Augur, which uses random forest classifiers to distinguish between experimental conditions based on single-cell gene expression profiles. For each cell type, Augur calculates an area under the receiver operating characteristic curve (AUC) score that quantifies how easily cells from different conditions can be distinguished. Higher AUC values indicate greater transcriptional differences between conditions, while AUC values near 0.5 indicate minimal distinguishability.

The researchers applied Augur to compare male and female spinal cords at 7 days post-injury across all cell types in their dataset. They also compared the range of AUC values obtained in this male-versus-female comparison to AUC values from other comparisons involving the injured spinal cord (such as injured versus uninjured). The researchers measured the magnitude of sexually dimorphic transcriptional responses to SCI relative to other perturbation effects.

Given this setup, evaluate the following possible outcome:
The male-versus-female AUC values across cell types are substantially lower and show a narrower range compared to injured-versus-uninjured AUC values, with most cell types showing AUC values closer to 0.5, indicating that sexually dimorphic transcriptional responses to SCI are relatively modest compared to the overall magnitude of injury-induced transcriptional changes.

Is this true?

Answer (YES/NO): YES